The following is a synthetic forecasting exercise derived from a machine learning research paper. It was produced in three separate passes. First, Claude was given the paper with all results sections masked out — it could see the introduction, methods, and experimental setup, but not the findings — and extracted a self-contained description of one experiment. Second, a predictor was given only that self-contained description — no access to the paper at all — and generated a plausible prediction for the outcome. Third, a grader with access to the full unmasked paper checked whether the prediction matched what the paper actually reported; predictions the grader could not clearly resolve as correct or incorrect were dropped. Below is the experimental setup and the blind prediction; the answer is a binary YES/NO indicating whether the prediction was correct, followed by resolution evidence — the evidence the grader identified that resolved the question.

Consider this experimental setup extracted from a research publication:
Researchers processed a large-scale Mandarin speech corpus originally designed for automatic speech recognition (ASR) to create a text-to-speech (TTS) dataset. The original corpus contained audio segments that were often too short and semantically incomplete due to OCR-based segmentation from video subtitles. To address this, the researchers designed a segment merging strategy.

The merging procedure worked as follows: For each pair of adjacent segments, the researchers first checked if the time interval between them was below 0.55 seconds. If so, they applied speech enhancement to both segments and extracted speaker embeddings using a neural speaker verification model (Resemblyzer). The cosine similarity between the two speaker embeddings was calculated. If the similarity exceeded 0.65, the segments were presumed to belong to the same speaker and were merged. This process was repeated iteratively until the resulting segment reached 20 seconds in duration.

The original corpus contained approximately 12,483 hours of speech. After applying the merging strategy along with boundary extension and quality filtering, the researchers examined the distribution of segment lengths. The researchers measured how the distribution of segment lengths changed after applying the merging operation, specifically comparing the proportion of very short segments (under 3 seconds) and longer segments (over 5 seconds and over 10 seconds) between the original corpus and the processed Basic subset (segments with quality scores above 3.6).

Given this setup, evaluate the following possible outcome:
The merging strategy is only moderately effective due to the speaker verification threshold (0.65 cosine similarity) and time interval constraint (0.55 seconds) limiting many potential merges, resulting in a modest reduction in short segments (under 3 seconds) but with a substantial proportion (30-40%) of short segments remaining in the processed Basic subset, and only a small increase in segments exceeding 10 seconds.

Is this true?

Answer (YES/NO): NO